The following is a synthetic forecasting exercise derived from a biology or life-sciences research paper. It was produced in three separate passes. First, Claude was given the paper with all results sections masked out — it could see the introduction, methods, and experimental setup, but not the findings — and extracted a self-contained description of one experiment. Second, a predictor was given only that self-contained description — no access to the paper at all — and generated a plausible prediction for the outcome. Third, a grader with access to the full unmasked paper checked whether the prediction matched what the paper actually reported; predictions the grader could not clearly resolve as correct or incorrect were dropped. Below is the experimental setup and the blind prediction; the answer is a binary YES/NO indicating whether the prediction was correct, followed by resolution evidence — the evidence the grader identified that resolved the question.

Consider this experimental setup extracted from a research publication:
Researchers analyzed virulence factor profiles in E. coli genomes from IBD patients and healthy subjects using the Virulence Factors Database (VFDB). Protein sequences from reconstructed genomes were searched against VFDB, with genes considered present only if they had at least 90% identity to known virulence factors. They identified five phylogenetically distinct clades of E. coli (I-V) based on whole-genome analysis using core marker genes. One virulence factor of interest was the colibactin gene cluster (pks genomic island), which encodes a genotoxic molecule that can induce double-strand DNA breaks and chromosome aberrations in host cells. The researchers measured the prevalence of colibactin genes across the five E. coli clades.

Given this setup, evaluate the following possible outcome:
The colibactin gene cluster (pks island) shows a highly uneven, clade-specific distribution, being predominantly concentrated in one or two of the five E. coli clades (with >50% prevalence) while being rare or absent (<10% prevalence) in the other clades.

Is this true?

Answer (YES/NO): NO